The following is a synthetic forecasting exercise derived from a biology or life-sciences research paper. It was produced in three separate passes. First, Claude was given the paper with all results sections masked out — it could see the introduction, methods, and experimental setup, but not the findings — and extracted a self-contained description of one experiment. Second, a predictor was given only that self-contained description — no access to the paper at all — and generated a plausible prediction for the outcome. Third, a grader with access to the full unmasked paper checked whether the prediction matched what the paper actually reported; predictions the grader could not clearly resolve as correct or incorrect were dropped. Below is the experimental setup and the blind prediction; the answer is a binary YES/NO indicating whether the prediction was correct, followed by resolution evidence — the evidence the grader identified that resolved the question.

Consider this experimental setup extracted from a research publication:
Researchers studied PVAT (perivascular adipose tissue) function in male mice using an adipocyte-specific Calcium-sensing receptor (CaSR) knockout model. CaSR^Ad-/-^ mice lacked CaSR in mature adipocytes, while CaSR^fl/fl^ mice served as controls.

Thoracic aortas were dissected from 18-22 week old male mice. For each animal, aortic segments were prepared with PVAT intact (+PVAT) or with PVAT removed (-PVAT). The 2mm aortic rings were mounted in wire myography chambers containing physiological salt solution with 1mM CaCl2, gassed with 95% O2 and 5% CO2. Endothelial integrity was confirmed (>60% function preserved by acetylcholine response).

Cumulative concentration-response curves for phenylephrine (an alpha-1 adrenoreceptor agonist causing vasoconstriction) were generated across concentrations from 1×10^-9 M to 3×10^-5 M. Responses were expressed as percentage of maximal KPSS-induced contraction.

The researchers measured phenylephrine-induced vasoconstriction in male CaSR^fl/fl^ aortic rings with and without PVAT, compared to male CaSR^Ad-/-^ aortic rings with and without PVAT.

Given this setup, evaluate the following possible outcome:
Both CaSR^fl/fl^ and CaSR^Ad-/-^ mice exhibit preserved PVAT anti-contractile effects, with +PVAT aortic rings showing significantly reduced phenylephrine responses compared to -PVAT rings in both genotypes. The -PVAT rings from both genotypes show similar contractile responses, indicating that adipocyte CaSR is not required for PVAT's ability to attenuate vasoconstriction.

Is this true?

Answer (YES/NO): NO